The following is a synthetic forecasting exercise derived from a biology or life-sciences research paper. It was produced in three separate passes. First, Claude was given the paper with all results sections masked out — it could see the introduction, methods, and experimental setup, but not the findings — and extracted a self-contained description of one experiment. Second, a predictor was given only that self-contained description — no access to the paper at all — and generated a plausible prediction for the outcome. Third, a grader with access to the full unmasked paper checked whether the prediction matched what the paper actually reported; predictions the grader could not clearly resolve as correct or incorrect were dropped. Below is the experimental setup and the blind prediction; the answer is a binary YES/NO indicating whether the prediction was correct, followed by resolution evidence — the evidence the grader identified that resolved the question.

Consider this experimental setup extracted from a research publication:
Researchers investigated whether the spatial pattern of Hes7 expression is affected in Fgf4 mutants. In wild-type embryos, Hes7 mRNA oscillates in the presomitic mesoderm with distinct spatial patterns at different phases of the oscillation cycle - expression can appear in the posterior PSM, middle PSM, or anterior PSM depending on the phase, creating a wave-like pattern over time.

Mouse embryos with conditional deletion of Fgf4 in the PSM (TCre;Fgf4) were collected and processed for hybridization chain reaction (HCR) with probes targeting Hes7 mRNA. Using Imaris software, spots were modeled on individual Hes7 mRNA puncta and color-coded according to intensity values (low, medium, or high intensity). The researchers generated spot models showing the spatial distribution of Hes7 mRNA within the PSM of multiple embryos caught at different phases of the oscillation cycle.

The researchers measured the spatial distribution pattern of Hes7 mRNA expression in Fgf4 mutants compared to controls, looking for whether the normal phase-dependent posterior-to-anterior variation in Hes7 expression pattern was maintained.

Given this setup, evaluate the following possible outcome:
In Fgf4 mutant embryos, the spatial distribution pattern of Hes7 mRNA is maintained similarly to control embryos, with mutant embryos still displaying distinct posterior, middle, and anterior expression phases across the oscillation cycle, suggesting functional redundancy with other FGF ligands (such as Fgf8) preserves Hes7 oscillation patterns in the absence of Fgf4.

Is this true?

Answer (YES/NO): NO